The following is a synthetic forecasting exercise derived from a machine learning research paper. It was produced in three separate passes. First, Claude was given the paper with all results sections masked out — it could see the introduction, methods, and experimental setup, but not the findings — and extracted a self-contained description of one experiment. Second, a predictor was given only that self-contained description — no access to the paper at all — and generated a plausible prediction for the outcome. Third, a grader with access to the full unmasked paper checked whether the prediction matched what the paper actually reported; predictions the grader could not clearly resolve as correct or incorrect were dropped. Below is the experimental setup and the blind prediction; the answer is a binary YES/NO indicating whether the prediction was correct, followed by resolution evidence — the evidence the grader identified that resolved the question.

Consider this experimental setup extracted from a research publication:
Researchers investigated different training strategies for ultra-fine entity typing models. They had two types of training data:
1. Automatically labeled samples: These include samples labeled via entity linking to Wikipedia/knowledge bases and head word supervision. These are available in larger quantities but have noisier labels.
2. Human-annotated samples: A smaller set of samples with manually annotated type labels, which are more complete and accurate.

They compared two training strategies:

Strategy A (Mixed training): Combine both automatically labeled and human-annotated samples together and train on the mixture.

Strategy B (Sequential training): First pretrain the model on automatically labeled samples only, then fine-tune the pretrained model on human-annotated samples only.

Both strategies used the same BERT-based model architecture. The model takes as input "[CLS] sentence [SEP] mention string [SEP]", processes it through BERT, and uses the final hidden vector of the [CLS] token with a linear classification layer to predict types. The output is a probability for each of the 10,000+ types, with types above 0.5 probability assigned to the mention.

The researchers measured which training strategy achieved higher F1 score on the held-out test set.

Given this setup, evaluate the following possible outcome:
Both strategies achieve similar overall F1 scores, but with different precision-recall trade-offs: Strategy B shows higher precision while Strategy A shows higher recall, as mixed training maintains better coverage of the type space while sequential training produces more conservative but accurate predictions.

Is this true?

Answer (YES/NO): NO